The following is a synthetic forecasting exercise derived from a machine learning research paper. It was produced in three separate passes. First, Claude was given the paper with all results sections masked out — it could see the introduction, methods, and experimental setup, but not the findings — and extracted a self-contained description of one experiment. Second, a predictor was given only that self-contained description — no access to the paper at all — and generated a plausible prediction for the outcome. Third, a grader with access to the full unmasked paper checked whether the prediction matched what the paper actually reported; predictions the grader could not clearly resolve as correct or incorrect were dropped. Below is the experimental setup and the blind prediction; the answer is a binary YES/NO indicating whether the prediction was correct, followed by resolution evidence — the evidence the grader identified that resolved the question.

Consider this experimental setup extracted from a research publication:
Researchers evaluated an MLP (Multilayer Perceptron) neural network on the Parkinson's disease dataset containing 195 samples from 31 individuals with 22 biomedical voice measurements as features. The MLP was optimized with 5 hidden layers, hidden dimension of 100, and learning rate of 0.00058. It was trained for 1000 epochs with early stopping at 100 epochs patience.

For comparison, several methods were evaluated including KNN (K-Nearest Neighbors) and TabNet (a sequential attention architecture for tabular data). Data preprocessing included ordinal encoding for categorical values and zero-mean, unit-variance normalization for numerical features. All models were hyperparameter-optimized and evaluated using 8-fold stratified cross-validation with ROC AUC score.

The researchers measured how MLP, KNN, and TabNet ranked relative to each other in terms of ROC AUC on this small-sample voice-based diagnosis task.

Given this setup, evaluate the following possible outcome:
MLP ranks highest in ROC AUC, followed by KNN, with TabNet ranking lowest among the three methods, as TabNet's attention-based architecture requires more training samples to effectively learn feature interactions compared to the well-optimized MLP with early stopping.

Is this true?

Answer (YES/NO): NO